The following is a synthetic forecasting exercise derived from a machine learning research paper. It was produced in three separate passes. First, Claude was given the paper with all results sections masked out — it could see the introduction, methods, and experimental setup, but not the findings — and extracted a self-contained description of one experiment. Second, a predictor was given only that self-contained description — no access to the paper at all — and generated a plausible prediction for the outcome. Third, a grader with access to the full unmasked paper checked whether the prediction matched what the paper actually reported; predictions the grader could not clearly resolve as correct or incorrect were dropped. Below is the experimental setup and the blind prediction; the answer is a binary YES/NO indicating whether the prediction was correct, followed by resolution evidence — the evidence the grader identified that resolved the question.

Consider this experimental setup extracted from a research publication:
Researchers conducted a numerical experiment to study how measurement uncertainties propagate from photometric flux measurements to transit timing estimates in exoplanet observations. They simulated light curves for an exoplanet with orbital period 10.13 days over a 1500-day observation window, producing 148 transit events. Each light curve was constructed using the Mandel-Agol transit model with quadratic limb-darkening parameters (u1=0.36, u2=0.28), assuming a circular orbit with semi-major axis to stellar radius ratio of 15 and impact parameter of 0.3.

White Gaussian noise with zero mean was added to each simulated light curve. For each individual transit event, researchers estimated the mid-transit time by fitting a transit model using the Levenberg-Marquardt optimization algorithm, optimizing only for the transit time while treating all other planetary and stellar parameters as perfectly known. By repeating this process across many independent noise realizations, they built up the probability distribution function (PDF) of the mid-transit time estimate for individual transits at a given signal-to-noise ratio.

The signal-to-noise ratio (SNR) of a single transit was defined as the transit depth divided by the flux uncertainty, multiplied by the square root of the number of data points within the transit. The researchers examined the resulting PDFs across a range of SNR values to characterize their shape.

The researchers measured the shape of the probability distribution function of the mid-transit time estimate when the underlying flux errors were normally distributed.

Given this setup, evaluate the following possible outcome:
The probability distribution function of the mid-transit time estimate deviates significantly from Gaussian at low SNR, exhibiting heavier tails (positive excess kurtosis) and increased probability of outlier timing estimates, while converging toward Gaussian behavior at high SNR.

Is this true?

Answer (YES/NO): YES